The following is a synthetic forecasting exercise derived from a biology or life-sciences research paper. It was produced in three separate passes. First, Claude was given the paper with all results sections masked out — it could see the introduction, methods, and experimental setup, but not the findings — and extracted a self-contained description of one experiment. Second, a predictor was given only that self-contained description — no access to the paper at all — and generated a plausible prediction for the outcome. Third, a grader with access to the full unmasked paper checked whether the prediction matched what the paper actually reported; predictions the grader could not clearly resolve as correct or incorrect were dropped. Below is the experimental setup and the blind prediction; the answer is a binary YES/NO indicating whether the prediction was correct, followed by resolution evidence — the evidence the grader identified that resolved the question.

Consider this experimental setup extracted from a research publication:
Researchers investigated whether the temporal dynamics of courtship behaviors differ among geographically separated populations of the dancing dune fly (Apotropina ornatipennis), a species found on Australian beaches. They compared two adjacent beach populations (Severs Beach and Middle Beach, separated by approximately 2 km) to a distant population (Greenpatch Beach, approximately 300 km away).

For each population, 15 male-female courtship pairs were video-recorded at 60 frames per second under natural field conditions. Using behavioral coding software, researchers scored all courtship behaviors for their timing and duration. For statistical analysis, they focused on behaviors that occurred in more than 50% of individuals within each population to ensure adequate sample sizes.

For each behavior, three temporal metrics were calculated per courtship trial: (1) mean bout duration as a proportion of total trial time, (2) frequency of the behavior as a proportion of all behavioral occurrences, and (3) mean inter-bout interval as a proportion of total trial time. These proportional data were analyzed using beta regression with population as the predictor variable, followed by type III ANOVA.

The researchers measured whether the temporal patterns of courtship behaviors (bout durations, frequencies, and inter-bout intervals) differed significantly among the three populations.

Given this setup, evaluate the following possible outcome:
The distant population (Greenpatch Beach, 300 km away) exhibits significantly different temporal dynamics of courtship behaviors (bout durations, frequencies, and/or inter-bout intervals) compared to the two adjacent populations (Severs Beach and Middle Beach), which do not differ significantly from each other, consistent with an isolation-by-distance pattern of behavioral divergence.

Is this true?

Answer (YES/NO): NO